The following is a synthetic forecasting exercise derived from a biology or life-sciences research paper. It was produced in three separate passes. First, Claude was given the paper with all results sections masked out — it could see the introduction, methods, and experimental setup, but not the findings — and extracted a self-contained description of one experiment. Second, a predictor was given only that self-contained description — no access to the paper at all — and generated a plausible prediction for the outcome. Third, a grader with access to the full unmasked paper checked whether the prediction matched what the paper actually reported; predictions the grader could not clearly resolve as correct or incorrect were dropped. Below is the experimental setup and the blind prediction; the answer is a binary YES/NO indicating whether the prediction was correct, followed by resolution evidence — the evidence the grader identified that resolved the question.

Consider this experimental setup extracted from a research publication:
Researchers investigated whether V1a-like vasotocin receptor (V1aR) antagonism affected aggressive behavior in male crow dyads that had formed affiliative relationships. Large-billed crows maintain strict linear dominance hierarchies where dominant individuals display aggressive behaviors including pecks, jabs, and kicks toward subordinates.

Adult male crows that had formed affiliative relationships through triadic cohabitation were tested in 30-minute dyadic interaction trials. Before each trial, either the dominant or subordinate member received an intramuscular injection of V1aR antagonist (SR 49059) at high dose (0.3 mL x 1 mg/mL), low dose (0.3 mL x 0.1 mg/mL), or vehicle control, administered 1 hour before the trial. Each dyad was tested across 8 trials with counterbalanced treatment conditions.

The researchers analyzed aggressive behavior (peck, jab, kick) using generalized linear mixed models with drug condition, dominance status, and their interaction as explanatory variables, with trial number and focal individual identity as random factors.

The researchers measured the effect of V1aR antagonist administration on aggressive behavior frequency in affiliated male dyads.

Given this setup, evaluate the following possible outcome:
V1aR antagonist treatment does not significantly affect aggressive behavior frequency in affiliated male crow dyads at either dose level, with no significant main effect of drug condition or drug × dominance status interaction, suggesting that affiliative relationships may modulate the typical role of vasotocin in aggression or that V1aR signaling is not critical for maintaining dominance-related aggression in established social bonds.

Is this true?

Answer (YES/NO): NO